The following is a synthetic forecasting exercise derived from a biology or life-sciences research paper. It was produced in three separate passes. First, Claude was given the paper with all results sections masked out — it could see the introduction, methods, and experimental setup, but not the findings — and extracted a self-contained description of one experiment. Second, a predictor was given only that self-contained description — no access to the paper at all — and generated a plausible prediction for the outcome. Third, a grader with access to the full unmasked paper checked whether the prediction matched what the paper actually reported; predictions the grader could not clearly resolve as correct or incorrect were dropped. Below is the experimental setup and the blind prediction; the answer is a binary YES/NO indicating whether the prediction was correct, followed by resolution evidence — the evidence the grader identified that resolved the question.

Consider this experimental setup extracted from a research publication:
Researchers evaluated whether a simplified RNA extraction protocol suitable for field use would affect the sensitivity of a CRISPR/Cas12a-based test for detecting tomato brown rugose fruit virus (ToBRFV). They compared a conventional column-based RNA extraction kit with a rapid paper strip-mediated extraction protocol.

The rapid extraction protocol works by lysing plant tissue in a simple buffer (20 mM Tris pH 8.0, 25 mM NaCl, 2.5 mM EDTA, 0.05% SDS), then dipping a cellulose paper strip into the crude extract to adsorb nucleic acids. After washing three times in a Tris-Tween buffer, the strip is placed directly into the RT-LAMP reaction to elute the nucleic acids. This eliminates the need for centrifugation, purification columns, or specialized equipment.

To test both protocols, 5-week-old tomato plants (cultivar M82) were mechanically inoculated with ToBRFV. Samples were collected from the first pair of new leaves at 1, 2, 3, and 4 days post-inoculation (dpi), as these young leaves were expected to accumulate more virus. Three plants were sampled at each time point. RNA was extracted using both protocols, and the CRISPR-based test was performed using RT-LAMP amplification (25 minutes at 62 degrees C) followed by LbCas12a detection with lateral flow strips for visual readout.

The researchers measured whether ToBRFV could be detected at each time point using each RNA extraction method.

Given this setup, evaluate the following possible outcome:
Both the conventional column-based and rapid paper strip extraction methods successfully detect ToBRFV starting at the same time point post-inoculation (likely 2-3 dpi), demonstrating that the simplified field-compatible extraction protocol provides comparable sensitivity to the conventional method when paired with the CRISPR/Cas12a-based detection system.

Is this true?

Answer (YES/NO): NO